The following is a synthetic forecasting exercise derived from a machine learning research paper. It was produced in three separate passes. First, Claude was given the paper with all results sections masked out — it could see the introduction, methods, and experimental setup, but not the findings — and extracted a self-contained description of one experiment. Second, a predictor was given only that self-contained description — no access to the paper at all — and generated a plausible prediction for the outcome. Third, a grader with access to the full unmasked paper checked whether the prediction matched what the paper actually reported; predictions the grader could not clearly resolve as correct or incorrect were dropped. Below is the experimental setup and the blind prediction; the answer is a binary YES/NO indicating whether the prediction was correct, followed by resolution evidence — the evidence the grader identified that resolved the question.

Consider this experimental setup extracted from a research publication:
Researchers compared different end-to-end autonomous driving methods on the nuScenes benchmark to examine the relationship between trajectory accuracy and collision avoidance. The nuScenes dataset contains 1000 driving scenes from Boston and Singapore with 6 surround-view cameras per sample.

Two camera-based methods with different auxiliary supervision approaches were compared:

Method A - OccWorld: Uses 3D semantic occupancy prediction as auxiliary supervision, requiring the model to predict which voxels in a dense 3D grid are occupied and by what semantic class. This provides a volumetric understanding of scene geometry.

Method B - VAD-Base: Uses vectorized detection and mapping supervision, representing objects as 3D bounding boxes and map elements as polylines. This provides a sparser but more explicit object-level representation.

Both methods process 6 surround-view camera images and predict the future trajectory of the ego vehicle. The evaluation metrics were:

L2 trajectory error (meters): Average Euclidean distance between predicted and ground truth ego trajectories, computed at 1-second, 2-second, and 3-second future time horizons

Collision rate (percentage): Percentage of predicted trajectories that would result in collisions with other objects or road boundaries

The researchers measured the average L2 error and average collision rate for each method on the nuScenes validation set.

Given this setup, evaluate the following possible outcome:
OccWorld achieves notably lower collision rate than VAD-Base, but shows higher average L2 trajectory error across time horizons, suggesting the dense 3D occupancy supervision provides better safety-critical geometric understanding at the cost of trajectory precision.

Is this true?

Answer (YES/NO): NO